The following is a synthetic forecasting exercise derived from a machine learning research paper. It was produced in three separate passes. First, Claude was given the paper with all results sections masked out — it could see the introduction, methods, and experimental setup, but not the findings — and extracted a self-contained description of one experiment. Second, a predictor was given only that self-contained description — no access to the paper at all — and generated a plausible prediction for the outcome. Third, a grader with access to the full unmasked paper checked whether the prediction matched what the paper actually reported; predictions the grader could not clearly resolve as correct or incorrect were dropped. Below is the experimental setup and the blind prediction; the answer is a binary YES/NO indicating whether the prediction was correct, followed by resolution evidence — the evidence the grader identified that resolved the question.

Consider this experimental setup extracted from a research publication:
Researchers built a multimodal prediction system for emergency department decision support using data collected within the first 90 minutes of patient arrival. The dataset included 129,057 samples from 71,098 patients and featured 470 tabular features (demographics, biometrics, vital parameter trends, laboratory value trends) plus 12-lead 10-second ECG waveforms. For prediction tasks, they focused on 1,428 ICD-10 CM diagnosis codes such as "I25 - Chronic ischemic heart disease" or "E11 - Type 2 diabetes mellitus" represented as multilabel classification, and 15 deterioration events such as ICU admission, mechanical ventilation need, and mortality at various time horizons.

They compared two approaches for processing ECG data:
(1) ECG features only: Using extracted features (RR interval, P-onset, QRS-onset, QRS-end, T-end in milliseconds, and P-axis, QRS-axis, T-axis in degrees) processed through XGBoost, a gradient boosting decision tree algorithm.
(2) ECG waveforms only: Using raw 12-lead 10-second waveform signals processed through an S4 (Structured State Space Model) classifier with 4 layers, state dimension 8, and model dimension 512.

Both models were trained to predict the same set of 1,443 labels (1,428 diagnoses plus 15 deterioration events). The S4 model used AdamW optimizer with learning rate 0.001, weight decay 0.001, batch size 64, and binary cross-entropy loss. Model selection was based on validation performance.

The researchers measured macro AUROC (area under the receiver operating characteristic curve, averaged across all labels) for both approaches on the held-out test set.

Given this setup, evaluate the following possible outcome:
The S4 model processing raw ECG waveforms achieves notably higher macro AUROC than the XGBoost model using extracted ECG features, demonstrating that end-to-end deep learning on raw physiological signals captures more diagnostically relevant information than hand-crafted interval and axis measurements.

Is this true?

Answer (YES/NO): YES